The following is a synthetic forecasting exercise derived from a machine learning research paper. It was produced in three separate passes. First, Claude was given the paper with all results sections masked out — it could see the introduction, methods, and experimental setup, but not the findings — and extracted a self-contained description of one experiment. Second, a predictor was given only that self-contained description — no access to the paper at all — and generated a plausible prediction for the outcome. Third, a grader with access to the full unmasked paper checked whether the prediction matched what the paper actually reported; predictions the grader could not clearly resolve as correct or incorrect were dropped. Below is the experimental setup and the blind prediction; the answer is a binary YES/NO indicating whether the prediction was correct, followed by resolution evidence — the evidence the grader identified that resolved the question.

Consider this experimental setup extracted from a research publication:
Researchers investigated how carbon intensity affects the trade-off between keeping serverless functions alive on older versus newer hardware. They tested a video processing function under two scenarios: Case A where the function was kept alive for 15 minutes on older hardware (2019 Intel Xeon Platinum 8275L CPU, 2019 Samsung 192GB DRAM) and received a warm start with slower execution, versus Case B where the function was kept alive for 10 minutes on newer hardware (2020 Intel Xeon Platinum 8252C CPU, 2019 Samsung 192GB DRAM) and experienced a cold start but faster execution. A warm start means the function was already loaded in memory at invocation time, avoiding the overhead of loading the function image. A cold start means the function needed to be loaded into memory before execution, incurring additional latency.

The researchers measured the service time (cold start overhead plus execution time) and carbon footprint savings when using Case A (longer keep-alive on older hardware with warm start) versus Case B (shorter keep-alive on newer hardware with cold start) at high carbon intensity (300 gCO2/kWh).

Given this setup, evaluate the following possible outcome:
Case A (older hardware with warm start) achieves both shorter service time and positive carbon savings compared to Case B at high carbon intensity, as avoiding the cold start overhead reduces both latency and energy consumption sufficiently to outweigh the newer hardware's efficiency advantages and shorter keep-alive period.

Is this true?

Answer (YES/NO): YES